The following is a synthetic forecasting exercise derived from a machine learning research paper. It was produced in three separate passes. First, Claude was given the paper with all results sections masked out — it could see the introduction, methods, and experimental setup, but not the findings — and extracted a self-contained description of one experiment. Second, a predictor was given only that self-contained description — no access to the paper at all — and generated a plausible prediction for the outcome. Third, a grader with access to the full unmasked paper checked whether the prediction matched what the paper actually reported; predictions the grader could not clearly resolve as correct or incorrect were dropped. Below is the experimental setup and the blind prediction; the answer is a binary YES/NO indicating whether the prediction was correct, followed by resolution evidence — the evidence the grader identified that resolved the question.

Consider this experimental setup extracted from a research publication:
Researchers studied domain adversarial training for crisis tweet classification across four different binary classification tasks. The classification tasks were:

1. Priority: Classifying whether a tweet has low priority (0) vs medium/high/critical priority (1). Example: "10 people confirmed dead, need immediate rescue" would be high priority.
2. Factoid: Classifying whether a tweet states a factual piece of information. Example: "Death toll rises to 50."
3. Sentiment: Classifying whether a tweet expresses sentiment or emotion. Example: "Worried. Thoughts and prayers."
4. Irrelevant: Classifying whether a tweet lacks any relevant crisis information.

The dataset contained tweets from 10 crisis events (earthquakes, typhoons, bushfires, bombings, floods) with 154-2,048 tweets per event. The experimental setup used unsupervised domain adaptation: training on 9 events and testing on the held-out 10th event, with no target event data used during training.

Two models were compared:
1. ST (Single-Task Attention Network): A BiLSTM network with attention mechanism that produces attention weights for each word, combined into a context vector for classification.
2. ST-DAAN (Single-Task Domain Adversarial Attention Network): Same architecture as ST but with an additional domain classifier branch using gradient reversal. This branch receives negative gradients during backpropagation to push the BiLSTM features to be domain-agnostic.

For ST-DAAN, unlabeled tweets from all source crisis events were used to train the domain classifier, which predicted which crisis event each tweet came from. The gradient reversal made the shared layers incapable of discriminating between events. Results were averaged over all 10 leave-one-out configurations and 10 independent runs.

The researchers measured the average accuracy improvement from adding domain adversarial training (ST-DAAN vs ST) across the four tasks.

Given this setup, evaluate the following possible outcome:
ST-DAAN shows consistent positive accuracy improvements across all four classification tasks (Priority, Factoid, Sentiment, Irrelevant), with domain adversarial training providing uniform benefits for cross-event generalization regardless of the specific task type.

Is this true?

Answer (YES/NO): NO